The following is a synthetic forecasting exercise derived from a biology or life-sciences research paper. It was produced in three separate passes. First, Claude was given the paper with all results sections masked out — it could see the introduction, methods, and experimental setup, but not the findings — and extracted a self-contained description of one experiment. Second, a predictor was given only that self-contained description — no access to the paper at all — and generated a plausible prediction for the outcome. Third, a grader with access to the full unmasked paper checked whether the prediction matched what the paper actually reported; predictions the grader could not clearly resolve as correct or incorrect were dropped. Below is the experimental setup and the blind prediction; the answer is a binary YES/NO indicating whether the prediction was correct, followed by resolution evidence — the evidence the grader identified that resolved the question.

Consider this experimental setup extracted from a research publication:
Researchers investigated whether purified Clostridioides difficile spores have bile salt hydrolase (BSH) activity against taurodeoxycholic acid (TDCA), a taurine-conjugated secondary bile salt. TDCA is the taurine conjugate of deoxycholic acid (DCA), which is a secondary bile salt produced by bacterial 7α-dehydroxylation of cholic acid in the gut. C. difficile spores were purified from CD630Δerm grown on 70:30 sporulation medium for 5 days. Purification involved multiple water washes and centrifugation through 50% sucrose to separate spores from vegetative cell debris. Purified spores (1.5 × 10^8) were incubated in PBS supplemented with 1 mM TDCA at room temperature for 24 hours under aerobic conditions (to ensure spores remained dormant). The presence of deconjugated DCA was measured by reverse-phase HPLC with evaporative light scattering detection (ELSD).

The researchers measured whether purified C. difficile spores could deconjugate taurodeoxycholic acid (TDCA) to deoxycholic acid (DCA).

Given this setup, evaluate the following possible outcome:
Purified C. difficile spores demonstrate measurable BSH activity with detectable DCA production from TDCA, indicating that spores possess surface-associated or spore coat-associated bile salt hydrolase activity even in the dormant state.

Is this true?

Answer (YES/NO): YES